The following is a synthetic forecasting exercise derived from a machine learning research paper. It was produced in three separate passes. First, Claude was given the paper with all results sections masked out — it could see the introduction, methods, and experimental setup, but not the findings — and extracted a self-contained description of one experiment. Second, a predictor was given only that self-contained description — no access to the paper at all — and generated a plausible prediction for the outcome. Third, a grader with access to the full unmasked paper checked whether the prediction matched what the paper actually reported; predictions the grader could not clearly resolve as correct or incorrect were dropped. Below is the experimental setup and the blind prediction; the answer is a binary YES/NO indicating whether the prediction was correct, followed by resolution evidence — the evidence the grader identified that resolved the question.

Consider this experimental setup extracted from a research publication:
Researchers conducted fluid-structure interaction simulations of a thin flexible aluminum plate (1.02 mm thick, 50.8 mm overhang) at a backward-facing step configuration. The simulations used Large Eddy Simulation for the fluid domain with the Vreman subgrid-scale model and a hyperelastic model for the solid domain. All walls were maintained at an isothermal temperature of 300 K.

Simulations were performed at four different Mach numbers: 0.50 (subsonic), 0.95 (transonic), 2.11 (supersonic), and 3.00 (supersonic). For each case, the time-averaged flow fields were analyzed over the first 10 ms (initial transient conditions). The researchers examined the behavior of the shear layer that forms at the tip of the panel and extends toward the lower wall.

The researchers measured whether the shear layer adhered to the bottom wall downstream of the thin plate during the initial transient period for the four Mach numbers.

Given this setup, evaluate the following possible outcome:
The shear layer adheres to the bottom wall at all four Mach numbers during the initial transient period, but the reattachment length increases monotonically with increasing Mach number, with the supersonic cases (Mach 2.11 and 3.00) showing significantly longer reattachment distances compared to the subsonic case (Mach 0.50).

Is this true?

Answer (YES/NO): NO